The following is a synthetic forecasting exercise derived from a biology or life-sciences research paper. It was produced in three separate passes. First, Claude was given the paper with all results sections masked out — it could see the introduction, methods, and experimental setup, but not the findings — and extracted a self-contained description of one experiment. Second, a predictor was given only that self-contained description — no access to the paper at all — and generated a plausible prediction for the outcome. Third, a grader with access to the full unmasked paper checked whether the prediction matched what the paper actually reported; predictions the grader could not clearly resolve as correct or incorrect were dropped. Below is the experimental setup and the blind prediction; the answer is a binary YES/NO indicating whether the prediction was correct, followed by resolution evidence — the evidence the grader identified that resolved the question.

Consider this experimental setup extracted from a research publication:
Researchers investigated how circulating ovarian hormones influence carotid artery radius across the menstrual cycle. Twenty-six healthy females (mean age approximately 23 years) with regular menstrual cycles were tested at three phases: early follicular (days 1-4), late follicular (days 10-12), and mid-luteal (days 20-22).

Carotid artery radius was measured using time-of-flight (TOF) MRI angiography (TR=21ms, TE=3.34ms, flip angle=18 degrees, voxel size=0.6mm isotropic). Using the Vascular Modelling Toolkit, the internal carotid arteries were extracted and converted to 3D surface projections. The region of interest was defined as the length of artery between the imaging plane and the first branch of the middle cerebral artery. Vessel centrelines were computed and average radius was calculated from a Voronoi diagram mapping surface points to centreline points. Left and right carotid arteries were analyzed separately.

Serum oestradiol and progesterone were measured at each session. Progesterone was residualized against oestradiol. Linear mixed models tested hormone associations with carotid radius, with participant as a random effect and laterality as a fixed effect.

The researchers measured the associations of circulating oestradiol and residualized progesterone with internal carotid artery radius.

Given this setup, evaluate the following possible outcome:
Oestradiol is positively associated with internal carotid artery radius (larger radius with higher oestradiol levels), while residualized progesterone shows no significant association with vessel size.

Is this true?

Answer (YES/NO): NO